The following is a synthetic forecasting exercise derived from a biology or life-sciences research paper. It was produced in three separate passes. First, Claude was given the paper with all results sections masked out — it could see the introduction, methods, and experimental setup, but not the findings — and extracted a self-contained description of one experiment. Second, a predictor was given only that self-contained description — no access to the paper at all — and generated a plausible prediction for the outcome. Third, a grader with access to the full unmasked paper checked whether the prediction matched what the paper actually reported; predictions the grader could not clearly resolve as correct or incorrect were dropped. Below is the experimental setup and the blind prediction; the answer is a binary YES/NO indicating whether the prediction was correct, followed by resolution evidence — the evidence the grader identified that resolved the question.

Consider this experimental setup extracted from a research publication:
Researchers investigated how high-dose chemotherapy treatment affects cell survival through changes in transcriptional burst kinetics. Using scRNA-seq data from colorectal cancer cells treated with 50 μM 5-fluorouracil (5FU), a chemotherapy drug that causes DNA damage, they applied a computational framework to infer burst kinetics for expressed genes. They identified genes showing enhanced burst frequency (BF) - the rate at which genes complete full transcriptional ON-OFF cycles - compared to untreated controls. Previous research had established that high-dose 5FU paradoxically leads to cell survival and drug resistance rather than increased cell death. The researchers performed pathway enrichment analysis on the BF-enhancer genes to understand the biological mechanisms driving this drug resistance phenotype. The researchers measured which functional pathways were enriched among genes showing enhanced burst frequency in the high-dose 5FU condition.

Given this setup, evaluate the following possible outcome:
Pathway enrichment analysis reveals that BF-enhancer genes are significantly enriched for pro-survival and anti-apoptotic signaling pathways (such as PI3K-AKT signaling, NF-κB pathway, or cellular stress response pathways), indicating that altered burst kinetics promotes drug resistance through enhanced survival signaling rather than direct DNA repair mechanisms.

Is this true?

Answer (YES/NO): NO